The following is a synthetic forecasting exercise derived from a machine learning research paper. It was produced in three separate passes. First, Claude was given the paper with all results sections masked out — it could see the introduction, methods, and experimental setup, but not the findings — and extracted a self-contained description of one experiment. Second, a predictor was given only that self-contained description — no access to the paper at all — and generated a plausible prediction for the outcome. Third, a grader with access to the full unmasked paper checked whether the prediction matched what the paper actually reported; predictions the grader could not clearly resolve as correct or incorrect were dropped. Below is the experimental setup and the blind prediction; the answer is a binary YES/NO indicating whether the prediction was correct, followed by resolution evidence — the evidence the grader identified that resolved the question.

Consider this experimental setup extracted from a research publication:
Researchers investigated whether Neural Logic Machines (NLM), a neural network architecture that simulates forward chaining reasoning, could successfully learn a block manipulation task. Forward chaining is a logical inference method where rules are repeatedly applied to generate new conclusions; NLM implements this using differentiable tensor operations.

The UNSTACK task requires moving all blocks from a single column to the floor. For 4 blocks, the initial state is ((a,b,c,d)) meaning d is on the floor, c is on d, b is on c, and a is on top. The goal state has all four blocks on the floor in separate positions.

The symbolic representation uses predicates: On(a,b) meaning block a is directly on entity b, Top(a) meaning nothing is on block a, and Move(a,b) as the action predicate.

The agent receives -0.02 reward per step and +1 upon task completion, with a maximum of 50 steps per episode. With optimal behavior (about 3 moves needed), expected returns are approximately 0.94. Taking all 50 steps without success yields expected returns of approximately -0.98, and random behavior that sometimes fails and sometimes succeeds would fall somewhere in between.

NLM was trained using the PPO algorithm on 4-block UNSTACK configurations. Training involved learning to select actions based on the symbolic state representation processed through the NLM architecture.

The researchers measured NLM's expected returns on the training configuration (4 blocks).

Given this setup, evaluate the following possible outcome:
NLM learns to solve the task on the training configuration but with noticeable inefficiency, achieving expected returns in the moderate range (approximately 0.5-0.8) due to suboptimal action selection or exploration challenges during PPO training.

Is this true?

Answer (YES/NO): NO